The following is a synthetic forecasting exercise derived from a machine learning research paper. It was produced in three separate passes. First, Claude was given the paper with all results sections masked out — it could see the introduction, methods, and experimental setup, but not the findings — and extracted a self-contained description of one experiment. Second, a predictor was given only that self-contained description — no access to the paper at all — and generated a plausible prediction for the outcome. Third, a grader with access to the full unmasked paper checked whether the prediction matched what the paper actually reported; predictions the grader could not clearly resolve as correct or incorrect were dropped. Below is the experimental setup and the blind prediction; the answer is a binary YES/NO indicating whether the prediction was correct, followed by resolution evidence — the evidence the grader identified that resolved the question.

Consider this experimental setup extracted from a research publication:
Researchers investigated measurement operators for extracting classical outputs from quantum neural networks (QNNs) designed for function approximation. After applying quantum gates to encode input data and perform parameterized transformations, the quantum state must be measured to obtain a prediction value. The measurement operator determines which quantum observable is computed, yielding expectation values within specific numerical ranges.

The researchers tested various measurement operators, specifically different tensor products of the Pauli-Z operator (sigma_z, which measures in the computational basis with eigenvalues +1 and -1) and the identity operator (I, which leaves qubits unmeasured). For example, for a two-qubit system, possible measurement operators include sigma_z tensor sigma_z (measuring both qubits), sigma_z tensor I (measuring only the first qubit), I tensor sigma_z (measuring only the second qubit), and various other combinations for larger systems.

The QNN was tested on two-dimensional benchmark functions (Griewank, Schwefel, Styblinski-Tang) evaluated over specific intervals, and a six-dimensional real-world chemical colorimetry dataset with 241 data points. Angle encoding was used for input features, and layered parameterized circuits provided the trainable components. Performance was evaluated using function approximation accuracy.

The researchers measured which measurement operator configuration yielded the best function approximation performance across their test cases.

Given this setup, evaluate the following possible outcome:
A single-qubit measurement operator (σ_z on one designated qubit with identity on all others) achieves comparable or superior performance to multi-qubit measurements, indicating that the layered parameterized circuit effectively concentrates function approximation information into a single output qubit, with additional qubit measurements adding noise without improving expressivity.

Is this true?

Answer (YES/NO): NO